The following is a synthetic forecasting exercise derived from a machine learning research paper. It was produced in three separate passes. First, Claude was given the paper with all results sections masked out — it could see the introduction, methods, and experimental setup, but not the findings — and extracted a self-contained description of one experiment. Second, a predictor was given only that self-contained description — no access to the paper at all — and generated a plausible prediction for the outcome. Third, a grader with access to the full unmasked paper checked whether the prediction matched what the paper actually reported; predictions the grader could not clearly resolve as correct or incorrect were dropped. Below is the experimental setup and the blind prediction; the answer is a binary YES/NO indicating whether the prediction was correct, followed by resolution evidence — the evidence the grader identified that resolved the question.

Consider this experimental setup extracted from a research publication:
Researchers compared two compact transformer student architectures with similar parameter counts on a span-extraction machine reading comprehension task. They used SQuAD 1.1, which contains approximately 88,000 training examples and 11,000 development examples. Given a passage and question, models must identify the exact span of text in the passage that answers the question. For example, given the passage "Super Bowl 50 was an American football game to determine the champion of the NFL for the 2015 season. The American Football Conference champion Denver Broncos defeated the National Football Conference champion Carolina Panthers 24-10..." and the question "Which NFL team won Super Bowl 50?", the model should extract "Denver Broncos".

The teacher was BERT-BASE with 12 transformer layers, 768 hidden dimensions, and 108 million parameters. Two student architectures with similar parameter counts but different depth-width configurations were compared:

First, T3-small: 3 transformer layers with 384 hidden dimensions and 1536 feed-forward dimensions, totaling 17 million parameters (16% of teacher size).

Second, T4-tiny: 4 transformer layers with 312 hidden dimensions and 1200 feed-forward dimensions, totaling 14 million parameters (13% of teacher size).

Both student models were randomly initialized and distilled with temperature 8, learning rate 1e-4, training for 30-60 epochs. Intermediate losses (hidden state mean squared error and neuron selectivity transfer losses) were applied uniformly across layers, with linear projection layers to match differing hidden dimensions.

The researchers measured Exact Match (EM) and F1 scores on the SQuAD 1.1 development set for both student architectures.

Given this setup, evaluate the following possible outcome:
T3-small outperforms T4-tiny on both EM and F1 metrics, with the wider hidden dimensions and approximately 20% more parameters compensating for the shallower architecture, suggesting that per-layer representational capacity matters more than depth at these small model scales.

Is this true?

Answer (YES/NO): NO